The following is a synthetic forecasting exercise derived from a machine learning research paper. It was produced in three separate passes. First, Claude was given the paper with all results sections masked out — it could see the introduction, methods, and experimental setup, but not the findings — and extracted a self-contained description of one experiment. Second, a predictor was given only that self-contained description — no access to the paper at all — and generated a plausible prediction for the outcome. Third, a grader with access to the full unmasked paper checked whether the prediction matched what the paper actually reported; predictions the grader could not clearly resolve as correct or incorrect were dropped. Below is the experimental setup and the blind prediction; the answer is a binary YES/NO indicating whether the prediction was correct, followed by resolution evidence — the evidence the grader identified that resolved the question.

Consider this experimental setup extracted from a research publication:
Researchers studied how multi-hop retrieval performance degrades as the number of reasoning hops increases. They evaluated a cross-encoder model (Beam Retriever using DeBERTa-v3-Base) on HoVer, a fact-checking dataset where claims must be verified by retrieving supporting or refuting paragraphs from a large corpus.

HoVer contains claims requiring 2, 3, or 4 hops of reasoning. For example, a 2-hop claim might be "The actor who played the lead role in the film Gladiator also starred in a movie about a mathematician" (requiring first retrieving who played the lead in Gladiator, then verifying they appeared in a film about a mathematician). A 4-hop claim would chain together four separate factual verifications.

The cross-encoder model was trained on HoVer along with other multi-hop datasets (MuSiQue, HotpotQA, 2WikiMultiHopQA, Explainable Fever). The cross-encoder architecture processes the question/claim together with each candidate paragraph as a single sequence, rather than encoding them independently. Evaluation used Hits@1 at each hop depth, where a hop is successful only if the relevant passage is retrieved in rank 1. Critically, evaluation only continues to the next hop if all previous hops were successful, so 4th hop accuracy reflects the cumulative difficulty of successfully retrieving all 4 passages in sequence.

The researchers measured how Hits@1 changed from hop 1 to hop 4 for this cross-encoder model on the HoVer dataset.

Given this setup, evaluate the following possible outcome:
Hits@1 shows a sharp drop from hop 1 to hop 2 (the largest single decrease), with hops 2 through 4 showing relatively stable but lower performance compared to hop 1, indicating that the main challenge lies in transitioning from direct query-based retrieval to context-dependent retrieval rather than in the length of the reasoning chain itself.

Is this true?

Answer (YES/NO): NO